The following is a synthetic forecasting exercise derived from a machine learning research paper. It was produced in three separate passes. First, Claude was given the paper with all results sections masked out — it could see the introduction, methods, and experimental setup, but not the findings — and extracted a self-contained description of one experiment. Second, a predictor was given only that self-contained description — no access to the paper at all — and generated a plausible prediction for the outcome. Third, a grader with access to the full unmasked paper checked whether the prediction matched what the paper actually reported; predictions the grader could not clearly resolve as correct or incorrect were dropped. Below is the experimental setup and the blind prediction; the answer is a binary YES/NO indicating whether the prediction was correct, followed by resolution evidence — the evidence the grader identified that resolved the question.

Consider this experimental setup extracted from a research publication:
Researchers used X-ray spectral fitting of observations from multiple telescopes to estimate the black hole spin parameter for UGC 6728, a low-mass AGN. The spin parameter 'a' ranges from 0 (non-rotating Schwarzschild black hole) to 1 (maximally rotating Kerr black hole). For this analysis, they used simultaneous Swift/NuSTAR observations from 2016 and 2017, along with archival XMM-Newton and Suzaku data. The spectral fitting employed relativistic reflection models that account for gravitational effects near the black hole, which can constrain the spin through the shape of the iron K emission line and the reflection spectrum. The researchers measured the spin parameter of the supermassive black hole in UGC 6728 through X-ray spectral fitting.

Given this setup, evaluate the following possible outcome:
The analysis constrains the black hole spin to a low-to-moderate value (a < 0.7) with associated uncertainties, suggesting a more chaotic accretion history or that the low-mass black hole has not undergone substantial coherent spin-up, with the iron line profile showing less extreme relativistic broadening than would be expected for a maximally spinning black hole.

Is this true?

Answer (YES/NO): NO